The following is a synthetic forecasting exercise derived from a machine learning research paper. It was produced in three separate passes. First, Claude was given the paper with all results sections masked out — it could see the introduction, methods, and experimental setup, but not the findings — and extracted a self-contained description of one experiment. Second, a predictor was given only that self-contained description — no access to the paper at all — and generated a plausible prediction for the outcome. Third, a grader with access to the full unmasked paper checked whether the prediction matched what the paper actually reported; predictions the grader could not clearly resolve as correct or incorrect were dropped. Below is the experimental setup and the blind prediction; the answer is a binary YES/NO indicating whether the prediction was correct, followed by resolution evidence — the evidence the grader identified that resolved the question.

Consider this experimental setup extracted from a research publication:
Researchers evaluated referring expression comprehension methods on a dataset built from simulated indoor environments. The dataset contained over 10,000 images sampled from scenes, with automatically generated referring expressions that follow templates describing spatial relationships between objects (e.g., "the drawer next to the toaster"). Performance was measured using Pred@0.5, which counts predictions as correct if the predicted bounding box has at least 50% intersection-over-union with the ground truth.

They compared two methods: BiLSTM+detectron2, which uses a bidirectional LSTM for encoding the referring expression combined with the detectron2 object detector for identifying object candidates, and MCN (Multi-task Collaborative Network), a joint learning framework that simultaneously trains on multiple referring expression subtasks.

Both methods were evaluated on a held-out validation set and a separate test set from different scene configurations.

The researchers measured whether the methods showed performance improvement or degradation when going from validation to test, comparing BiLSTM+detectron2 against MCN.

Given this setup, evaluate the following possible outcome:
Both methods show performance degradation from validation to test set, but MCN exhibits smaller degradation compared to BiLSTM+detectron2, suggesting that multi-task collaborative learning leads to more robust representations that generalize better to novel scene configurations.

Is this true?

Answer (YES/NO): NO